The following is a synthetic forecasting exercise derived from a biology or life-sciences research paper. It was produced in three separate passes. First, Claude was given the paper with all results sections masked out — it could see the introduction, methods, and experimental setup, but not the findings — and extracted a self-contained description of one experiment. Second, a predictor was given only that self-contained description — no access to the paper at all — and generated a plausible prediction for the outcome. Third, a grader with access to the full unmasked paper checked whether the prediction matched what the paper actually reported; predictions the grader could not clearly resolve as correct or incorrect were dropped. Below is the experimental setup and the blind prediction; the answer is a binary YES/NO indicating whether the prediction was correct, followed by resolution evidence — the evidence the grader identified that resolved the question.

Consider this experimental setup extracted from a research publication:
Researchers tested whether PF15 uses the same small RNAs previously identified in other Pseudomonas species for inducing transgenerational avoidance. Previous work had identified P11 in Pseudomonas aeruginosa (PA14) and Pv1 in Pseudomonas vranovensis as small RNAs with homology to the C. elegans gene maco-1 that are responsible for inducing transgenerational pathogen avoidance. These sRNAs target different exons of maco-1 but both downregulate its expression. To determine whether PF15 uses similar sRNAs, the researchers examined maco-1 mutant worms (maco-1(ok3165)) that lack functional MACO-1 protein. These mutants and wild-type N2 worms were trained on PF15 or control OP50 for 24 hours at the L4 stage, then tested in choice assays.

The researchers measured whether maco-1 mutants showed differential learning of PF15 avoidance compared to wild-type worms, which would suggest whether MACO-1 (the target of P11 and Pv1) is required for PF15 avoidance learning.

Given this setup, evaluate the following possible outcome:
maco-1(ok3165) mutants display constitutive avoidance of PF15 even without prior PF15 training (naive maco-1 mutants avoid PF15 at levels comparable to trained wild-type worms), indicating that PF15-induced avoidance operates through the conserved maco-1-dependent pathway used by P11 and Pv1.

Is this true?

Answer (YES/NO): NO